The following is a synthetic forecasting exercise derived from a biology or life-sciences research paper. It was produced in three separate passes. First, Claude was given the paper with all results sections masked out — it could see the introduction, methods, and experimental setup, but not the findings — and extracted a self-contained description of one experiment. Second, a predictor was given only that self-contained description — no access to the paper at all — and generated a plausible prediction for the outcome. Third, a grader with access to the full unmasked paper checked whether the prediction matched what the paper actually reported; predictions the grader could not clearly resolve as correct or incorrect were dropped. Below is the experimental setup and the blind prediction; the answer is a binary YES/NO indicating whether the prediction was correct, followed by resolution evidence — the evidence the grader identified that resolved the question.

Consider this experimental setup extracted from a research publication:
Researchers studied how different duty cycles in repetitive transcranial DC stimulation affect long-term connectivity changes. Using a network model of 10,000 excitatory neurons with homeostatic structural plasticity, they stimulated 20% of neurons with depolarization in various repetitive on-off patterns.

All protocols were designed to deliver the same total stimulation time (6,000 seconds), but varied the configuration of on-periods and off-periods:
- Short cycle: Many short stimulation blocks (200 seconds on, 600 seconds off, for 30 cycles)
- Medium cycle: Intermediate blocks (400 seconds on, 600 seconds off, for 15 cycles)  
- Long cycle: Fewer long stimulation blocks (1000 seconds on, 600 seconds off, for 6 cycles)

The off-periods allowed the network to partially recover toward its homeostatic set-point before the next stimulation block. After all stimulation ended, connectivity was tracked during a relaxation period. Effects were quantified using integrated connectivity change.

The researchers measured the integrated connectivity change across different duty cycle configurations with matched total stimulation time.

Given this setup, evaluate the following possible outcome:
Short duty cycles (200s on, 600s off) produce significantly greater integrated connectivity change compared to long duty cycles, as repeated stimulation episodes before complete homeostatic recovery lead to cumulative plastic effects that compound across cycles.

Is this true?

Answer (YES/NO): YES